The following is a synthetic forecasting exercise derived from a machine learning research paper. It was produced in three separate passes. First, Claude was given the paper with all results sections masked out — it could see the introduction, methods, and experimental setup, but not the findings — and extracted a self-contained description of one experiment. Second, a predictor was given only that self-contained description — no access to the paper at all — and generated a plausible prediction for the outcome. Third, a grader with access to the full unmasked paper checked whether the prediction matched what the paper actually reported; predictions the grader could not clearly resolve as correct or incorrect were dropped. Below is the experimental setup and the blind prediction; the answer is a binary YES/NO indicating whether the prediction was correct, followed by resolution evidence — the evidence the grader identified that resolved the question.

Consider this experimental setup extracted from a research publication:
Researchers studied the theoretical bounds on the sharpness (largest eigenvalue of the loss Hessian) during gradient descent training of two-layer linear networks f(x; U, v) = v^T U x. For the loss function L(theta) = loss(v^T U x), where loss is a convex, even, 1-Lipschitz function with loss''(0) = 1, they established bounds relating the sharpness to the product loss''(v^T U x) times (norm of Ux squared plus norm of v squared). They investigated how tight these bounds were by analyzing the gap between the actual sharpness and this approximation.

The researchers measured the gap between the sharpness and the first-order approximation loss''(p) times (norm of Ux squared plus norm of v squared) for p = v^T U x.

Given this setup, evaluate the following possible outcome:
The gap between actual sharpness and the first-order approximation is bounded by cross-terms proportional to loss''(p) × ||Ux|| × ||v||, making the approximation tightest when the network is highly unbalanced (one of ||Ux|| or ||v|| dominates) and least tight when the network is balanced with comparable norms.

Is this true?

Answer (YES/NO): NO